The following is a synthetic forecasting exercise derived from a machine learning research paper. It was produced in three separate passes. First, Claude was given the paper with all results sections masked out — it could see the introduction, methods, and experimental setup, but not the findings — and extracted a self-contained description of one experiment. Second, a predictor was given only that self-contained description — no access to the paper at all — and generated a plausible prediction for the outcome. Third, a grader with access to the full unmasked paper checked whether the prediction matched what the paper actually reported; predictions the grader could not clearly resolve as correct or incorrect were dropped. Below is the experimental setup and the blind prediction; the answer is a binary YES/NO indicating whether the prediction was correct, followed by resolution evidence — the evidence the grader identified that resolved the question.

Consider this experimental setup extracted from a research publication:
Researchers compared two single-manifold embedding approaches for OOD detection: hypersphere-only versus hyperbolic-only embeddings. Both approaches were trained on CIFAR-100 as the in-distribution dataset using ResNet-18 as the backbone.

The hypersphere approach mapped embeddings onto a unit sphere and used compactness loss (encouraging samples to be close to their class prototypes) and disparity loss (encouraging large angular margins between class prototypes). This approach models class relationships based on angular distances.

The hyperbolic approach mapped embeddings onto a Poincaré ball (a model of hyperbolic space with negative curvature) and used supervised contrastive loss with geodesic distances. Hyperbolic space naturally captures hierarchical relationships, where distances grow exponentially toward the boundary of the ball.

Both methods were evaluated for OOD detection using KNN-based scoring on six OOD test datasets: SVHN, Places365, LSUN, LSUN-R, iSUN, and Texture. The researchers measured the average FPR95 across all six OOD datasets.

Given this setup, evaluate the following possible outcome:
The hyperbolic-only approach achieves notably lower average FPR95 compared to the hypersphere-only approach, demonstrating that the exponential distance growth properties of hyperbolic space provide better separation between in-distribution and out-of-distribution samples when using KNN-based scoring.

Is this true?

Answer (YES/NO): NO